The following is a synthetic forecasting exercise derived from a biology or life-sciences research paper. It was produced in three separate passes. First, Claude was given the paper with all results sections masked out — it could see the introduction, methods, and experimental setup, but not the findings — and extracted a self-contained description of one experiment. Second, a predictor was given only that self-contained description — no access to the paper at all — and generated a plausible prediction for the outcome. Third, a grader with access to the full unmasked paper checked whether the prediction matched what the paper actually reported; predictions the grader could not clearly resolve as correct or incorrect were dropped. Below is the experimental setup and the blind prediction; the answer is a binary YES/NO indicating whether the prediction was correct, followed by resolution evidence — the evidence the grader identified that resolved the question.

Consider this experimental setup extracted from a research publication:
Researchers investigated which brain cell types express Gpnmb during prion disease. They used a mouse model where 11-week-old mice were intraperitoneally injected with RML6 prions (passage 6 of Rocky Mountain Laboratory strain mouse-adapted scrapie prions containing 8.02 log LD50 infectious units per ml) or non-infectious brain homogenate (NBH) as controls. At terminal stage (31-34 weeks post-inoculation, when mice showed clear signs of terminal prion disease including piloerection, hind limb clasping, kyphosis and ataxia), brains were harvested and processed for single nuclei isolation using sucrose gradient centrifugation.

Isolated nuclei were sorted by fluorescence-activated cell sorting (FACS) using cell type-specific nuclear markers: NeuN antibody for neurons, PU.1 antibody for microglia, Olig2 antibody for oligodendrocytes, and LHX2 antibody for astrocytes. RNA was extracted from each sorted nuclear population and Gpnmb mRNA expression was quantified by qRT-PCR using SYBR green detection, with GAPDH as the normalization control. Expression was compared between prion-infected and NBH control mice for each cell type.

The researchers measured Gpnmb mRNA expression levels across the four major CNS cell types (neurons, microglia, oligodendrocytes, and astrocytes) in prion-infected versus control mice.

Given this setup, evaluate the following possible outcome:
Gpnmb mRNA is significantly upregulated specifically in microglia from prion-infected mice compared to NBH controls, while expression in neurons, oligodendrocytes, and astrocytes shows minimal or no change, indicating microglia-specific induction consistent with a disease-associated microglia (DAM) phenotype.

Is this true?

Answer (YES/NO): YES